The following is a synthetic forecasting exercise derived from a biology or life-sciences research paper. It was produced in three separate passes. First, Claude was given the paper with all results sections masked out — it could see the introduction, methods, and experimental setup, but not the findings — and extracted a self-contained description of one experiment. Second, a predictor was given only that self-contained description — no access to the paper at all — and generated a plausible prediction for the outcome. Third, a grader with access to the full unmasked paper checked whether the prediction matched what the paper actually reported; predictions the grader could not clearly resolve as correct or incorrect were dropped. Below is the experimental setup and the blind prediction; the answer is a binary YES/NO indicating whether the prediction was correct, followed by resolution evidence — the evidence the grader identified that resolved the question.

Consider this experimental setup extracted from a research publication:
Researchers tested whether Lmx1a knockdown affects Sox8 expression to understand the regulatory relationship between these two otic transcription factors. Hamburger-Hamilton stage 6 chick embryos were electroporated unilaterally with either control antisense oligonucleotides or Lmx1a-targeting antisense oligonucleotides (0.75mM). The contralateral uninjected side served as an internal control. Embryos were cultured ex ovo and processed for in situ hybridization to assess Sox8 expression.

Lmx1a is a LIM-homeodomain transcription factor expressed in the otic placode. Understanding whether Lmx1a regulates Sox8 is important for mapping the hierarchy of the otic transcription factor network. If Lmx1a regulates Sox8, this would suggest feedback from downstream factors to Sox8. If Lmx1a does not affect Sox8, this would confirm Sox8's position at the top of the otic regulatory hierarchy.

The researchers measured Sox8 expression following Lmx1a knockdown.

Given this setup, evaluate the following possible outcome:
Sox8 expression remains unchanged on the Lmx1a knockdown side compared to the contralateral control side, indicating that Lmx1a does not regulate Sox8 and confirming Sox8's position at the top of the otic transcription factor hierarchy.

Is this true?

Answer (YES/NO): YES